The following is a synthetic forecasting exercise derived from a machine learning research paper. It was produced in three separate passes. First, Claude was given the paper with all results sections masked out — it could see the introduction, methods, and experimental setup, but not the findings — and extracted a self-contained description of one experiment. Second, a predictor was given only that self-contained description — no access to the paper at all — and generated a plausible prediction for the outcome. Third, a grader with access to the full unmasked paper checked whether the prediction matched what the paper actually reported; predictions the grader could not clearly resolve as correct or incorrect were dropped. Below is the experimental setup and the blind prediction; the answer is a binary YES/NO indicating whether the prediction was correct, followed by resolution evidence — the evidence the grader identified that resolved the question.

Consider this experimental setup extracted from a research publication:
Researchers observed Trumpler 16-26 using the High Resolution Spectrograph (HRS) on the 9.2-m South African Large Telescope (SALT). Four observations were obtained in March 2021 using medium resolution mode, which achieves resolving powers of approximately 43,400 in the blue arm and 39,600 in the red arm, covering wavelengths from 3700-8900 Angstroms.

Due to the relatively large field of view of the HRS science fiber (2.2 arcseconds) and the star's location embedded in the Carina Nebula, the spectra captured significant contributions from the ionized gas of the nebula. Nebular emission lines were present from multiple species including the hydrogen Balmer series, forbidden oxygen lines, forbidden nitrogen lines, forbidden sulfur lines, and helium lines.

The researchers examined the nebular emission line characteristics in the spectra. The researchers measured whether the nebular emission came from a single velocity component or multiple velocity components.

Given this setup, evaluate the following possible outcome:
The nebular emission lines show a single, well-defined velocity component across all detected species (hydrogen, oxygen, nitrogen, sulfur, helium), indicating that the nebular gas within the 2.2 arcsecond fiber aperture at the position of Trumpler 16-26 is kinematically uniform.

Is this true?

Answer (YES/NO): NO